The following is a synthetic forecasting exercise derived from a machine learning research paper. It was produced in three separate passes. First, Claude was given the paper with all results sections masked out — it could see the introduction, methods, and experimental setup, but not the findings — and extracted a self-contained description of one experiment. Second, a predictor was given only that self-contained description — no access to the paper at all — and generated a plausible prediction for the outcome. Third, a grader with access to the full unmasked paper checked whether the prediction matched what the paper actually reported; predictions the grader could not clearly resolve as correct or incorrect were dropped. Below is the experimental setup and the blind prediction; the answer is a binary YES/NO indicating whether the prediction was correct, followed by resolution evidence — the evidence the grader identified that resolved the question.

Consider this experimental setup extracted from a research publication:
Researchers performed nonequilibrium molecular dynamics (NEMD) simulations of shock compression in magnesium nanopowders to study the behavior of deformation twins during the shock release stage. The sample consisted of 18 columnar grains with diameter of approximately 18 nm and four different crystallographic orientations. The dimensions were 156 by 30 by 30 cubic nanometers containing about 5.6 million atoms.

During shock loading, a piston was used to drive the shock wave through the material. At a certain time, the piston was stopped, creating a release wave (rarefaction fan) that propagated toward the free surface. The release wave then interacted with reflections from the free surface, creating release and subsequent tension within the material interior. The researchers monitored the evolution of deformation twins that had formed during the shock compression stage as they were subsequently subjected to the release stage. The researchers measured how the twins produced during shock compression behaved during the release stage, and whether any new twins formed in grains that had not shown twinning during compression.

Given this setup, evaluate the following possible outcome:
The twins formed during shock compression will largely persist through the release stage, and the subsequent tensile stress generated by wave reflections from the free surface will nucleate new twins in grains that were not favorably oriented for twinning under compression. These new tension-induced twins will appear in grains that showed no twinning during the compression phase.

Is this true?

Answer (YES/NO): NO